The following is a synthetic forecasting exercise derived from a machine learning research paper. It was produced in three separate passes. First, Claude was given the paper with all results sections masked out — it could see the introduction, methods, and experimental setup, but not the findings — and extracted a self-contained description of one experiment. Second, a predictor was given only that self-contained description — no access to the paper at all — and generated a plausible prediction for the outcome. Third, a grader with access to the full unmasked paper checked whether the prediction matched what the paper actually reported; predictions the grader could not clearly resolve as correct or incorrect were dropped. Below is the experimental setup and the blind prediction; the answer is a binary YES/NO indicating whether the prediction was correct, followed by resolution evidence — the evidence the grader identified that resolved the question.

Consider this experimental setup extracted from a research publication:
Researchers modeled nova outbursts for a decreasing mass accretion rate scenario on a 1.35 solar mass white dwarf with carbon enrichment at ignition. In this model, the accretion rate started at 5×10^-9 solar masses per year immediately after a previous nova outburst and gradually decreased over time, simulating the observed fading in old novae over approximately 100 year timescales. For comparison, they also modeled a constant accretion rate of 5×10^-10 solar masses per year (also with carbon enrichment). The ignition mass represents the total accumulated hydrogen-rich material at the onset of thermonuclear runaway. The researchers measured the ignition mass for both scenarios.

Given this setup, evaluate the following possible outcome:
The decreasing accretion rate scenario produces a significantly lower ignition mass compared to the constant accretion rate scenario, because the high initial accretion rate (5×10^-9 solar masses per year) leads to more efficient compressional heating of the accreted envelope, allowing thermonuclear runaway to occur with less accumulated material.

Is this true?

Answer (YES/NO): NO